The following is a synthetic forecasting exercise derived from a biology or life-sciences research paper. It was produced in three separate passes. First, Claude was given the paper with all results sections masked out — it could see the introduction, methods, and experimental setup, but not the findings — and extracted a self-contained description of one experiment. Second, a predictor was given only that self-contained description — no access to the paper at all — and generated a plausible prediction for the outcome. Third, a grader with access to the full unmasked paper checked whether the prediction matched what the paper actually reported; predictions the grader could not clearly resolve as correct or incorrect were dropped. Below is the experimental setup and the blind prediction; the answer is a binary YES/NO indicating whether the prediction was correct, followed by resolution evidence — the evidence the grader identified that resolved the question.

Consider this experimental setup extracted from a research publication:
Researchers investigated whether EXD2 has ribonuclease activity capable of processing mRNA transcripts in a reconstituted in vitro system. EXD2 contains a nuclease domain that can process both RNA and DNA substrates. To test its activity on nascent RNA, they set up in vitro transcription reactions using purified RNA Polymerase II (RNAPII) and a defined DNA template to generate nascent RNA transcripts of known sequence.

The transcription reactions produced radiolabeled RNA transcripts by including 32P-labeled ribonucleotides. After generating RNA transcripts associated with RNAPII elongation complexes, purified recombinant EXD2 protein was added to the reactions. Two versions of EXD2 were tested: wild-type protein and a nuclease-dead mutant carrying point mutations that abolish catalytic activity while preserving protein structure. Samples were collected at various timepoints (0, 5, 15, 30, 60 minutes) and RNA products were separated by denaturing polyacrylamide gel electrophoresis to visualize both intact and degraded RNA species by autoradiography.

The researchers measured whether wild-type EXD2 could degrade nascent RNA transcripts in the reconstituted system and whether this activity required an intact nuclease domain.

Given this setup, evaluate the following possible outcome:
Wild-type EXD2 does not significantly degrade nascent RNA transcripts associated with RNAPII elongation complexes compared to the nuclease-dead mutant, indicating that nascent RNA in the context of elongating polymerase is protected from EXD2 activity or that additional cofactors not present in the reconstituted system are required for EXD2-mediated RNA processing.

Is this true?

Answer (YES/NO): NO